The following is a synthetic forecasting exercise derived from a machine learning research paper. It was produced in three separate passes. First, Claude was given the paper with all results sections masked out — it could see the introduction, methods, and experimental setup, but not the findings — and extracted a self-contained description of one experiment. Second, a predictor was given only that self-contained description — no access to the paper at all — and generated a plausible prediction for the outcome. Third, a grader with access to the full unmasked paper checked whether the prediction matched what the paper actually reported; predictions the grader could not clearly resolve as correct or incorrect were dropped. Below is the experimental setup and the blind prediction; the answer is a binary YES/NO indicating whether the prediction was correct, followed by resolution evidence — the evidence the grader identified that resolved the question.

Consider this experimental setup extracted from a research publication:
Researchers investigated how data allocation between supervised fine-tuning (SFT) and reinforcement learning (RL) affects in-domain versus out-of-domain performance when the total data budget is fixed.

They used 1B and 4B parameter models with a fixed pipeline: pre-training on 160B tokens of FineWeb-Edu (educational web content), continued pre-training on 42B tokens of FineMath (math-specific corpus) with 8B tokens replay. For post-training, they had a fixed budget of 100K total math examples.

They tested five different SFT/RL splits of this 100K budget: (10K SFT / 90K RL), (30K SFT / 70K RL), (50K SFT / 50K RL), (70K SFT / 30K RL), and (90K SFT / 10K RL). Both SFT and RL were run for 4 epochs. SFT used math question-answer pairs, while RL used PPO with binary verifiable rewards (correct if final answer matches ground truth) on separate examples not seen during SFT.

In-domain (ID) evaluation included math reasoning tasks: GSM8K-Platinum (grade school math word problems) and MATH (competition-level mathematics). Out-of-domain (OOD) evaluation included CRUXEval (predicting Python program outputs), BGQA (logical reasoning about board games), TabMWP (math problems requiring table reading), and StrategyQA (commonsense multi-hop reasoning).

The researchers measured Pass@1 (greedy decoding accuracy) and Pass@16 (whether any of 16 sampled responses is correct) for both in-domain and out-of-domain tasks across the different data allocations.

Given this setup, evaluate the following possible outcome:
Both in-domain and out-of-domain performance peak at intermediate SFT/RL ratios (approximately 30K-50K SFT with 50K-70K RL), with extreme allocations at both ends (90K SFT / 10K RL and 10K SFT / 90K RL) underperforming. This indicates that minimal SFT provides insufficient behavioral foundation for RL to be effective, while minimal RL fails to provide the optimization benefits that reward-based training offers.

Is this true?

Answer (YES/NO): NO